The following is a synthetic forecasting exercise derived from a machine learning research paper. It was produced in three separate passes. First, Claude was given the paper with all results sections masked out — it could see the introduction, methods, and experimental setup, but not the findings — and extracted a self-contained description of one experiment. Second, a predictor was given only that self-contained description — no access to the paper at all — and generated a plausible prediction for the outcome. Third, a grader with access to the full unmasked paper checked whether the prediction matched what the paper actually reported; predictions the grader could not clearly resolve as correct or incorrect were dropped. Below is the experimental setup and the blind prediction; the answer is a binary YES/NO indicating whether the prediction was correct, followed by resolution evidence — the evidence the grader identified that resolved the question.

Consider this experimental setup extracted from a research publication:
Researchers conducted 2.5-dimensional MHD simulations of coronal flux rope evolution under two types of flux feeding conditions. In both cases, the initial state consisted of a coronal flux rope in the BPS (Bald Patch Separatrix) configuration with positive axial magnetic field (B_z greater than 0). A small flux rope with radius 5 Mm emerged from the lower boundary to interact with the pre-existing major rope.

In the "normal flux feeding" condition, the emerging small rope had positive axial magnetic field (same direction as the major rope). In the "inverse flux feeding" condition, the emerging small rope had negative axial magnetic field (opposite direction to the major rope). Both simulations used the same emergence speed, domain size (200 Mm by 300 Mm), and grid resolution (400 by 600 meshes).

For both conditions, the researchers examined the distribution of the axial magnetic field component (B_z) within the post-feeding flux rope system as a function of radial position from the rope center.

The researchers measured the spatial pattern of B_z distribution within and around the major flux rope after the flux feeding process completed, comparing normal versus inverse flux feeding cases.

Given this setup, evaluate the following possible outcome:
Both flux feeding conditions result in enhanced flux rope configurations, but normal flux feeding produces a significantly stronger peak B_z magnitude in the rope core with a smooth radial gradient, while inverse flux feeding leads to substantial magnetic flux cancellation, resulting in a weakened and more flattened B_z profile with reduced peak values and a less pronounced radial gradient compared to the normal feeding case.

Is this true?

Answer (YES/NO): NO